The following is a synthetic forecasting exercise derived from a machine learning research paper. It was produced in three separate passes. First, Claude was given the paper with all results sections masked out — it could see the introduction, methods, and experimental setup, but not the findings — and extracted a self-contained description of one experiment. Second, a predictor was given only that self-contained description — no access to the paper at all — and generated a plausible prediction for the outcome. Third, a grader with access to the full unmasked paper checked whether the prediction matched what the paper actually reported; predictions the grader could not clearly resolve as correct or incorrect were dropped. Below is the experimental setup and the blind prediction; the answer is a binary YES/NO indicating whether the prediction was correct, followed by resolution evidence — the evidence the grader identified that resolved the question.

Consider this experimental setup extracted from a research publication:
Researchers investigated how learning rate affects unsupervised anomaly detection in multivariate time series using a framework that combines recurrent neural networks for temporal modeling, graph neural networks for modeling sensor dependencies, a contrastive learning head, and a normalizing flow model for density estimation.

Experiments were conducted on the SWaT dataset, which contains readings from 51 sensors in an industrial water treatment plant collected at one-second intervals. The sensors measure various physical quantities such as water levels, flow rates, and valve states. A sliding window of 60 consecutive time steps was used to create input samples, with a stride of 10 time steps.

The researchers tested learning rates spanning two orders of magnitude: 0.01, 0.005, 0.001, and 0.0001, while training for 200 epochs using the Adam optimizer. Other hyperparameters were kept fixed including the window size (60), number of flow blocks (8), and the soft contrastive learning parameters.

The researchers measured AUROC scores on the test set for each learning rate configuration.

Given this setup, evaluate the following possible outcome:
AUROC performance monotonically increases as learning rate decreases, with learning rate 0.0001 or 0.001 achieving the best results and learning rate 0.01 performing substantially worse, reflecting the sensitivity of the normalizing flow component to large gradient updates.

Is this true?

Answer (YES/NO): NO